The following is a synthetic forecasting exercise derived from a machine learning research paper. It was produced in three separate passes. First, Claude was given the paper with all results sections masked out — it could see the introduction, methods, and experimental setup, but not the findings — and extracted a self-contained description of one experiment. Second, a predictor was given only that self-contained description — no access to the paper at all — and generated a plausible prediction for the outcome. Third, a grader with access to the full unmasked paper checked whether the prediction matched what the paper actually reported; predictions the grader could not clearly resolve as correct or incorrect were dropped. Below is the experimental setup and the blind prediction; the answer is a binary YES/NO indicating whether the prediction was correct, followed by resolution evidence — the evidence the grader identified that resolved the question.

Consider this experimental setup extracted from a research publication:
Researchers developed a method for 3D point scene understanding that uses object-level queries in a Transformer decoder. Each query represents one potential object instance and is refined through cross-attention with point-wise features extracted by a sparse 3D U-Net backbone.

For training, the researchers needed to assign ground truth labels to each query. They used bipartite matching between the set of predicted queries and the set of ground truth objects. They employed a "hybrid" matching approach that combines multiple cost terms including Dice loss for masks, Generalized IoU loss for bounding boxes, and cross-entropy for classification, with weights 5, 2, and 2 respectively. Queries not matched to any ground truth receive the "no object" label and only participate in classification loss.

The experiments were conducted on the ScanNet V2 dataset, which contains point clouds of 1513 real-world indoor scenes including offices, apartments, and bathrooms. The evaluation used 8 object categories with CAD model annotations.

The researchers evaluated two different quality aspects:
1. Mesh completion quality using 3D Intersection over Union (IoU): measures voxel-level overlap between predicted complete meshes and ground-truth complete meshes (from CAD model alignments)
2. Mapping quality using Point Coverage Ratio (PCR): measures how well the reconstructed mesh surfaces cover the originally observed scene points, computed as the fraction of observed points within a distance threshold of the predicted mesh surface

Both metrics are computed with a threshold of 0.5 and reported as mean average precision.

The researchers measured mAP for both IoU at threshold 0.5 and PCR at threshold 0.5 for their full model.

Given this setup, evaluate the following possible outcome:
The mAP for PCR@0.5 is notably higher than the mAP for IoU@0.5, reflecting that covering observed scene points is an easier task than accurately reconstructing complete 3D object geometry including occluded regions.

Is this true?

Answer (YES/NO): YES